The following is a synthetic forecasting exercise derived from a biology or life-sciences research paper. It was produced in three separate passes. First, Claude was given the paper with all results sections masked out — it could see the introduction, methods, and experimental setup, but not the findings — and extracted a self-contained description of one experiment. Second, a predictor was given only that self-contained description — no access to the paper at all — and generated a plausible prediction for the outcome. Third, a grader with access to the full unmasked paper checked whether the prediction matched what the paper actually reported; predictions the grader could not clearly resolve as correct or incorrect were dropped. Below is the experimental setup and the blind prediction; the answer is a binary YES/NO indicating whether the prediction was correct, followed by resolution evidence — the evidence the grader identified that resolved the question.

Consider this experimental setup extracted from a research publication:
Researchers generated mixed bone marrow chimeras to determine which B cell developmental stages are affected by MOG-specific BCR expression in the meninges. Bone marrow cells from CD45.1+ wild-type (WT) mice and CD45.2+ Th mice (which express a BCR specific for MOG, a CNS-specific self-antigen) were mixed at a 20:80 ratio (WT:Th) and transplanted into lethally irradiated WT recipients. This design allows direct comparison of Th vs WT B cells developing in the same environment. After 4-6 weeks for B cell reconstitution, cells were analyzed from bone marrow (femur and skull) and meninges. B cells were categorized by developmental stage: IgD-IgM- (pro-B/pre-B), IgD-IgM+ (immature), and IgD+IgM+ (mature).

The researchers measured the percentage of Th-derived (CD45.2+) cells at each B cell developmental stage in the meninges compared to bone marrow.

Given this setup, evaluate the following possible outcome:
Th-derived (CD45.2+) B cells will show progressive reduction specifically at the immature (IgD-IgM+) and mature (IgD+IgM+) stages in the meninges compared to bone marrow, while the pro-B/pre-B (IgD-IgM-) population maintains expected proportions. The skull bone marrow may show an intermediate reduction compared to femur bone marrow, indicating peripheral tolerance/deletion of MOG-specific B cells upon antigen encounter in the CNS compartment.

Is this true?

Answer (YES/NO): NO